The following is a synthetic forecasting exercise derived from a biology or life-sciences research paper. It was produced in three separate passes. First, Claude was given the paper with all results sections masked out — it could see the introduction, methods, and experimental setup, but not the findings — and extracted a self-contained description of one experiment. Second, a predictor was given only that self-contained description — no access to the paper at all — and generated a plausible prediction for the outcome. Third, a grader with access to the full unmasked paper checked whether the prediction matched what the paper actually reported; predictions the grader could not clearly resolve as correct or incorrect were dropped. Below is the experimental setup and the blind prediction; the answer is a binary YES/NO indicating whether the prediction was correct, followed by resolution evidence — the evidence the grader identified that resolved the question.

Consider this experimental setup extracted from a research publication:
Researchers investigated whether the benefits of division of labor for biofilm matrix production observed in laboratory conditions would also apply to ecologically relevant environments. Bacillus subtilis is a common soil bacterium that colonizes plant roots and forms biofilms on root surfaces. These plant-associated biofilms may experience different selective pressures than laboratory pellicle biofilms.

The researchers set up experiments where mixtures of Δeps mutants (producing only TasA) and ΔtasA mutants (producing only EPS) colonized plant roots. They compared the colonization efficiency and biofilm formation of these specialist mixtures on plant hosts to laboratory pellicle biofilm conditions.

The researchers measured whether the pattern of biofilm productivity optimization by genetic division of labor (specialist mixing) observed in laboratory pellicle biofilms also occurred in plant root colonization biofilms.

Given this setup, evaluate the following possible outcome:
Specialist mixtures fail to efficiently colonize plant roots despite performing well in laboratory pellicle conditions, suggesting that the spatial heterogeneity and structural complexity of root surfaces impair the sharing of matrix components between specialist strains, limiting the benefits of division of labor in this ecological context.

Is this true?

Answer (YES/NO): NO